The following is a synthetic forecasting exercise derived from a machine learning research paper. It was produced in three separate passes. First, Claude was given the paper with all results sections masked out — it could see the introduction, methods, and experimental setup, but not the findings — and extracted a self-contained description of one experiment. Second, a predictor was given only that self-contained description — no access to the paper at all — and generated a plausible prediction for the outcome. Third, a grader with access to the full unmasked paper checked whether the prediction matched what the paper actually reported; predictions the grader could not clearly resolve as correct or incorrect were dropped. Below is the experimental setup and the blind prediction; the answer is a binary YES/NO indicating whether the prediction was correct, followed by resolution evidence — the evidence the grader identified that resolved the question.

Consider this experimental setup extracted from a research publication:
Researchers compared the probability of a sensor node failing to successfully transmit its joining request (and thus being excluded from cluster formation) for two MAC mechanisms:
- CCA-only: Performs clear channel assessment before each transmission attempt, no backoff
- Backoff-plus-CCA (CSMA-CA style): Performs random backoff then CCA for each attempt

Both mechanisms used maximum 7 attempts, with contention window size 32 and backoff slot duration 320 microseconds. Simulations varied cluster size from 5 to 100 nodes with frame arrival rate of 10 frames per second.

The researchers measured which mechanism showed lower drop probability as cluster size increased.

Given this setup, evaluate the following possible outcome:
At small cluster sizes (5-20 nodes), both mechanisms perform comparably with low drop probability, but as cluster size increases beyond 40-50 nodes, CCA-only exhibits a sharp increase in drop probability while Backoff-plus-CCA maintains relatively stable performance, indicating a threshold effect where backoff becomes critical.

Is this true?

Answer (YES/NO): NO